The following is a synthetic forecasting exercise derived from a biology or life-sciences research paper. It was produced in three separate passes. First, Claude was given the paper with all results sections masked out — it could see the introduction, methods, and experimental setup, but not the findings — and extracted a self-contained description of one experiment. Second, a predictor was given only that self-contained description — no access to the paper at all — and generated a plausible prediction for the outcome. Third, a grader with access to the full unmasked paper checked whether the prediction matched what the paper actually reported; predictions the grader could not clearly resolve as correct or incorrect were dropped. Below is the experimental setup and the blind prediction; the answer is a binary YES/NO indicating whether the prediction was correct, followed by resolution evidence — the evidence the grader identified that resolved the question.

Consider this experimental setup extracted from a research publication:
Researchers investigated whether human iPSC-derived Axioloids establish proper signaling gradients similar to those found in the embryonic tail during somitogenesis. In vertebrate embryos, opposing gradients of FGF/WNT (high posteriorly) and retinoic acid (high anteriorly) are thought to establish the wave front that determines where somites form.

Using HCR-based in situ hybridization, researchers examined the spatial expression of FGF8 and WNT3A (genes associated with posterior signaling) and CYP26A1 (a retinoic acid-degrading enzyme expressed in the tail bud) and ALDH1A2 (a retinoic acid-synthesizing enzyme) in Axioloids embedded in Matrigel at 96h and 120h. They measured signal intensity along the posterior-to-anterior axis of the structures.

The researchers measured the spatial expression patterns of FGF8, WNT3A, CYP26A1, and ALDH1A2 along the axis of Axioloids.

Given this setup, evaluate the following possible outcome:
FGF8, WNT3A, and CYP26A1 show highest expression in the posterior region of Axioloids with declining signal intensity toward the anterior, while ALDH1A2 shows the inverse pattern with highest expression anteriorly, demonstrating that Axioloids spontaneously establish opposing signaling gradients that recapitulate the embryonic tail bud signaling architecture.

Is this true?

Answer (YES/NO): YES